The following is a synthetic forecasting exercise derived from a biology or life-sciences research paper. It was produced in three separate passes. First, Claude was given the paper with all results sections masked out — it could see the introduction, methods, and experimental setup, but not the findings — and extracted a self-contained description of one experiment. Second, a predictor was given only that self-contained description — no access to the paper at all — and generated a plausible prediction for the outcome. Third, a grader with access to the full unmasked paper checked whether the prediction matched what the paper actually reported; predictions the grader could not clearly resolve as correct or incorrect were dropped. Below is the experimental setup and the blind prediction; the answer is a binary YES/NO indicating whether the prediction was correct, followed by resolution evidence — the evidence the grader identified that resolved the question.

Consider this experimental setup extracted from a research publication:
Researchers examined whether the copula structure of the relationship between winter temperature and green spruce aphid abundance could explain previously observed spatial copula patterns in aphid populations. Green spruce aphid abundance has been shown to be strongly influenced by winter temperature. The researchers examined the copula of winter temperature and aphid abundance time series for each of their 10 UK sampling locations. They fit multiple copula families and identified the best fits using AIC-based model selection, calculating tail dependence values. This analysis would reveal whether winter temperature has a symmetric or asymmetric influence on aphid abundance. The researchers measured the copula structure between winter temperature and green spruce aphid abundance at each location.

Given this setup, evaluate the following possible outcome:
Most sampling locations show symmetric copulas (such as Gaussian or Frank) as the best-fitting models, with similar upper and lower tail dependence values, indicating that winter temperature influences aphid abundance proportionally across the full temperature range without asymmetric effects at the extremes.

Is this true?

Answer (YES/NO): NO